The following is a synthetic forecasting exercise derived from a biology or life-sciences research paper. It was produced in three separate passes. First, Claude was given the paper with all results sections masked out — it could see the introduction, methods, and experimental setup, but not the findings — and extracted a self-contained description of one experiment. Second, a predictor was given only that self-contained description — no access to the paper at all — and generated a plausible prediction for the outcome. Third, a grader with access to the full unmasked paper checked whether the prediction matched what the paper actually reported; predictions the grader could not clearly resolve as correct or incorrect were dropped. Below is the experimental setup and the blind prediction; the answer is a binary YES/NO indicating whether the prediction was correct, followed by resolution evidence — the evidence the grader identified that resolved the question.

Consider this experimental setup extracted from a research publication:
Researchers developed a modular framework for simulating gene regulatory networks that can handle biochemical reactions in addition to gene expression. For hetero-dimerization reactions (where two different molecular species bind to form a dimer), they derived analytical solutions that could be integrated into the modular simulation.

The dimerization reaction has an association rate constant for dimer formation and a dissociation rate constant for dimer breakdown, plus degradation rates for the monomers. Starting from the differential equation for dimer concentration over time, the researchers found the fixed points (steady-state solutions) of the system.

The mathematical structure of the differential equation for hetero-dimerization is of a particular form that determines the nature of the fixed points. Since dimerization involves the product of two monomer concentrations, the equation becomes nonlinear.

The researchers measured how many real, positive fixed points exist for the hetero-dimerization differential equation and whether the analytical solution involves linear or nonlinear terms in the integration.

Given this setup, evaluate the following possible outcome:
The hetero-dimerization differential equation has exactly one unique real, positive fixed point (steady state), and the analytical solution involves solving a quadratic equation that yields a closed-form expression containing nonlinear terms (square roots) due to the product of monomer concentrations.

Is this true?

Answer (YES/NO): NO